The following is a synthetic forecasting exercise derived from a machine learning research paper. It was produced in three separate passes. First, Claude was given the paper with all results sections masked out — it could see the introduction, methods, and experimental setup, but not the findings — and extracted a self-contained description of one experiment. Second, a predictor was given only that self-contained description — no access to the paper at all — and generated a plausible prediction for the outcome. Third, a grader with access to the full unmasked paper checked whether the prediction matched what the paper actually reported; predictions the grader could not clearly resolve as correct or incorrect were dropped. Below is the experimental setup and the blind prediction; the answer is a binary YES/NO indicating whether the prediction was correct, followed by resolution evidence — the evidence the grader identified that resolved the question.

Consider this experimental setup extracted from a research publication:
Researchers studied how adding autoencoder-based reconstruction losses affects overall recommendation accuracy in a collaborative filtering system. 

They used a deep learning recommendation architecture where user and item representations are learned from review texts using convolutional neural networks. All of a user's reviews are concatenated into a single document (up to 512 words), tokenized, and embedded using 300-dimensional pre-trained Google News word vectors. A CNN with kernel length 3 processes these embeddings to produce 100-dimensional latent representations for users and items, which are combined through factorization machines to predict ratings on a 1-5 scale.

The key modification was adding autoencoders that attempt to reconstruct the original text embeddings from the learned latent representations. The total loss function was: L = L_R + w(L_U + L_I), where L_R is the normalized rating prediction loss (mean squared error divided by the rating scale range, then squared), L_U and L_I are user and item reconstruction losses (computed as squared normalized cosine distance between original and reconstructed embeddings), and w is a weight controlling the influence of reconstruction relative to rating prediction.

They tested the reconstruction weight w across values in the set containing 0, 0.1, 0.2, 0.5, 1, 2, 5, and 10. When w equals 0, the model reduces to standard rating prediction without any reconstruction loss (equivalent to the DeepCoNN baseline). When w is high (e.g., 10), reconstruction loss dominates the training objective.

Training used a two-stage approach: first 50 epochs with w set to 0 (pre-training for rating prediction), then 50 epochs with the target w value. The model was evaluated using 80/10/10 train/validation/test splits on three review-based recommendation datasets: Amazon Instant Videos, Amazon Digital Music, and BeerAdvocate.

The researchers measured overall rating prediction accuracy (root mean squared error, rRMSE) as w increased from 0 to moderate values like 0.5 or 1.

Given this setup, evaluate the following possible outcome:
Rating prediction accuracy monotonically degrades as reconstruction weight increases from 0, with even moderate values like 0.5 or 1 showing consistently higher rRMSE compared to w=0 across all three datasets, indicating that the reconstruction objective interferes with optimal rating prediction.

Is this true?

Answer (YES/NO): NO